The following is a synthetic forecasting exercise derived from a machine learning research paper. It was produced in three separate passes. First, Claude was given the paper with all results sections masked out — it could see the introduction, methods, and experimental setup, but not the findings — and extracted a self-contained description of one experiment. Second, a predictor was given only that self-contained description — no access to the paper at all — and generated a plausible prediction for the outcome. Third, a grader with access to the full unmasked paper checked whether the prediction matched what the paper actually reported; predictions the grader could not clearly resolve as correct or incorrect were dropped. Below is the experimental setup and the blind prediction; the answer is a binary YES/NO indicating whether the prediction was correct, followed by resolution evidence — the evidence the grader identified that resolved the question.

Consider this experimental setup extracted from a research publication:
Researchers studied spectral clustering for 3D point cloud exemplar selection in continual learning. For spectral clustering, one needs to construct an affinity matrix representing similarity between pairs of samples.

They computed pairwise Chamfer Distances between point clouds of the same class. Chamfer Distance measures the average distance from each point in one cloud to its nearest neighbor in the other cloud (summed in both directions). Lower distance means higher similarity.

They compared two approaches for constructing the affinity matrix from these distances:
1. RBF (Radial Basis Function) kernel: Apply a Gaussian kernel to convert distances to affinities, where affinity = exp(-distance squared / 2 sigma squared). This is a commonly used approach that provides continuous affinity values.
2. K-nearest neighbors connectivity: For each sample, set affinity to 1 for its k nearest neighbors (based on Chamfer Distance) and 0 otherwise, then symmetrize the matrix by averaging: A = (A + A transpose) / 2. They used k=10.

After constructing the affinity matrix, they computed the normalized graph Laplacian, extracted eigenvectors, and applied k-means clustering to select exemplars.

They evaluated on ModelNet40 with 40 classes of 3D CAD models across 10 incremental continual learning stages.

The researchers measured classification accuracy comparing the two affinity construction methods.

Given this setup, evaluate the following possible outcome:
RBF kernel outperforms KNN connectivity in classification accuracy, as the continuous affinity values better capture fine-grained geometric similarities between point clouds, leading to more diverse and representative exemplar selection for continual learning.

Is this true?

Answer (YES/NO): NO